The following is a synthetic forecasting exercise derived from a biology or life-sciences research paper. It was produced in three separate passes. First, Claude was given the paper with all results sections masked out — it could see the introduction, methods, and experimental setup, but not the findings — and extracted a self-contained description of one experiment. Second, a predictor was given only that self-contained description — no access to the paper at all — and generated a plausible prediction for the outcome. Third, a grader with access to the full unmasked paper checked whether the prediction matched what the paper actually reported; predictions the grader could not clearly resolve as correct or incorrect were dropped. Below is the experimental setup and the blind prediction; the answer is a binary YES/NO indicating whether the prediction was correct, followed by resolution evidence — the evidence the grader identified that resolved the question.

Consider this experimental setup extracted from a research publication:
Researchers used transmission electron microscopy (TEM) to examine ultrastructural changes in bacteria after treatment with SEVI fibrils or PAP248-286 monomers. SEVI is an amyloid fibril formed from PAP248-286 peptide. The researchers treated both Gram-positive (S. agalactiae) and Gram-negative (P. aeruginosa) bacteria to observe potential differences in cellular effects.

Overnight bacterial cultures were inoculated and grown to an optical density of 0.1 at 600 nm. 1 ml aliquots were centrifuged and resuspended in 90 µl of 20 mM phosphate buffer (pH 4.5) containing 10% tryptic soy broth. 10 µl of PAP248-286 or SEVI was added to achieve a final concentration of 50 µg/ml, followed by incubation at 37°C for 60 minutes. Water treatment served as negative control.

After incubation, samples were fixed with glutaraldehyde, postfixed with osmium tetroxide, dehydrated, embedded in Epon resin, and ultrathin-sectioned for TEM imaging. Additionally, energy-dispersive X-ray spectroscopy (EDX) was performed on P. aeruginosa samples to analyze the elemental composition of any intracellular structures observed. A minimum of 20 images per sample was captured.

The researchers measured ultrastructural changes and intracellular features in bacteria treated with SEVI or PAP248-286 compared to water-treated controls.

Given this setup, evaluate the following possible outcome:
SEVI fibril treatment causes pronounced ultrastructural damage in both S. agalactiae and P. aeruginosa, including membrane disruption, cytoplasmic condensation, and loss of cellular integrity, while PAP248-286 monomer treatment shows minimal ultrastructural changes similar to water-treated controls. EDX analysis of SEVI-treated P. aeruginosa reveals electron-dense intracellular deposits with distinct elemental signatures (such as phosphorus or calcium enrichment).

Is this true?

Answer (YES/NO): NO